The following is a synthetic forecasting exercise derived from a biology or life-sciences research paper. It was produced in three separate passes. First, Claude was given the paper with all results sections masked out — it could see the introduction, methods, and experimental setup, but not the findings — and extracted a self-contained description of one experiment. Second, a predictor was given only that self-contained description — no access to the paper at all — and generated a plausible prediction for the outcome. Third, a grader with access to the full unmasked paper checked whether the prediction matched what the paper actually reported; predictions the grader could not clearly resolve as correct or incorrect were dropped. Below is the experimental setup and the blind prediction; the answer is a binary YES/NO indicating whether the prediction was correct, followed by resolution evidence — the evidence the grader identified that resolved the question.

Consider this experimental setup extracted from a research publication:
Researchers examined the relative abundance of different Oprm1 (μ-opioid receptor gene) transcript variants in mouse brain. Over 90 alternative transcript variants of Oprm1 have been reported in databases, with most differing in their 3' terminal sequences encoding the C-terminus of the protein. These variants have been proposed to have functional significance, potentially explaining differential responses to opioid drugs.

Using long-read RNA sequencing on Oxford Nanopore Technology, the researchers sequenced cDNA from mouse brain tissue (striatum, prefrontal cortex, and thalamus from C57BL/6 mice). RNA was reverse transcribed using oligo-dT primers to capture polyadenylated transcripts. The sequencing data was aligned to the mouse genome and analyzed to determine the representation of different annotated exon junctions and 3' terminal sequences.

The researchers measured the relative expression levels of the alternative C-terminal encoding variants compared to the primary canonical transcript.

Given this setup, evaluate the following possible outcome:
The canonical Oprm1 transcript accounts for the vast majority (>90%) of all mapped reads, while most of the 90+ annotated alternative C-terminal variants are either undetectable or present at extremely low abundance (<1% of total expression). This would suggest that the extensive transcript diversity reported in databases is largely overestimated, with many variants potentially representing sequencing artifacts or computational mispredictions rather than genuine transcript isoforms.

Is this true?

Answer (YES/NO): NO